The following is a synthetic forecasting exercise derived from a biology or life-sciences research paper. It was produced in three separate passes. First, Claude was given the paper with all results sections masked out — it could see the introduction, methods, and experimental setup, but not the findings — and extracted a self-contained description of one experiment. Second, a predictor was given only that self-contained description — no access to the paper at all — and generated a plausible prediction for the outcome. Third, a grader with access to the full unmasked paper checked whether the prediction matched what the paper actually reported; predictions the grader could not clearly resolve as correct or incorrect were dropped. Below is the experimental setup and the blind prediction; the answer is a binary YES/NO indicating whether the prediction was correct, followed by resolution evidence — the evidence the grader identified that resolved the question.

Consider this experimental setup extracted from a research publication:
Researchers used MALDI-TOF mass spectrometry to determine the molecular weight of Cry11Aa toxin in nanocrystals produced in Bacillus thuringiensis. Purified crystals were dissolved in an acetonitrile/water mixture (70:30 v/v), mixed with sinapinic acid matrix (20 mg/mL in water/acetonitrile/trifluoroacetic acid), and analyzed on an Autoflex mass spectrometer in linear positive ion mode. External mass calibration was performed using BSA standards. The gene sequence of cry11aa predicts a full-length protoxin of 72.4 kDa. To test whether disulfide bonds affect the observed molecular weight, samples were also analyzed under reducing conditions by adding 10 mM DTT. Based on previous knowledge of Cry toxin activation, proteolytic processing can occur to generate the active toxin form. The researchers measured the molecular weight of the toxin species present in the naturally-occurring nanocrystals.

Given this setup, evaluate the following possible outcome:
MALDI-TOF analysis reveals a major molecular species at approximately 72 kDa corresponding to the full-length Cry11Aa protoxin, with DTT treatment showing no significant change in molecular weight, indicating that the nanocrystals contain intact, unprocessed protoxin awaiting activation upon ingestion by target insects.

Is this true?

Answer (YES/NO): YES